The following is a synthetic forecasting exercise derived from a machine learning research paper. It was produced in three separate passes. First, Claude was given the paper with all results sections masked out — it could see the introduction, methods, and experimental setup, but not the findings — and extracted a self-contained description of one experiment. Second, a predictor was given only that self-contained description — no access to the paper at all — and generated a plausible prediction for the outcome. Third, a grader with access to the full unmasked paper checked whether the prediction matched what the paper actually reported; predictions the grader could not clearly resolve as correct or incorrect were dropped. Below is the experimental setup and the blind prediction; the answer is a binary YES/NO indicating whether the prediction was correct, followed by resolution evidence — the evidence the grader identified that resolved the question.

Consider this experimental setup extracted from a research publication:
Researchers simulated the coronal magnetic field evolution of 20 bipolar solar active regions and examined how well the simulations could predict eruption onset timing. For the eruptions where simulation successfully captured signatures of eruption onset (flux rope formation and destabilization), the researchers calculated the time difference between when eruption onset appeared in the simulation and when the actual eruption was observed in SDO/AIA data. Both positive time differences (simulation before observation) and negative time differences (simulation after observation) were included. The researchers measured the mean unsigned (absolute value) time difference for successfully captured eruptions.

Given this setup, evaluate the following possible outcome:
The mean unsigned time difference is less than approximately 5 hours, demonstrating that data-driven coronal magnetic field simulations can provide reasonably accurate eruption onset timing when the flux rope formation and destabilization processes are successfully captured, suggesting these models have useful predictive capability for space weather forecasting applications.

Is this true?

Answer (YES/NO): NO